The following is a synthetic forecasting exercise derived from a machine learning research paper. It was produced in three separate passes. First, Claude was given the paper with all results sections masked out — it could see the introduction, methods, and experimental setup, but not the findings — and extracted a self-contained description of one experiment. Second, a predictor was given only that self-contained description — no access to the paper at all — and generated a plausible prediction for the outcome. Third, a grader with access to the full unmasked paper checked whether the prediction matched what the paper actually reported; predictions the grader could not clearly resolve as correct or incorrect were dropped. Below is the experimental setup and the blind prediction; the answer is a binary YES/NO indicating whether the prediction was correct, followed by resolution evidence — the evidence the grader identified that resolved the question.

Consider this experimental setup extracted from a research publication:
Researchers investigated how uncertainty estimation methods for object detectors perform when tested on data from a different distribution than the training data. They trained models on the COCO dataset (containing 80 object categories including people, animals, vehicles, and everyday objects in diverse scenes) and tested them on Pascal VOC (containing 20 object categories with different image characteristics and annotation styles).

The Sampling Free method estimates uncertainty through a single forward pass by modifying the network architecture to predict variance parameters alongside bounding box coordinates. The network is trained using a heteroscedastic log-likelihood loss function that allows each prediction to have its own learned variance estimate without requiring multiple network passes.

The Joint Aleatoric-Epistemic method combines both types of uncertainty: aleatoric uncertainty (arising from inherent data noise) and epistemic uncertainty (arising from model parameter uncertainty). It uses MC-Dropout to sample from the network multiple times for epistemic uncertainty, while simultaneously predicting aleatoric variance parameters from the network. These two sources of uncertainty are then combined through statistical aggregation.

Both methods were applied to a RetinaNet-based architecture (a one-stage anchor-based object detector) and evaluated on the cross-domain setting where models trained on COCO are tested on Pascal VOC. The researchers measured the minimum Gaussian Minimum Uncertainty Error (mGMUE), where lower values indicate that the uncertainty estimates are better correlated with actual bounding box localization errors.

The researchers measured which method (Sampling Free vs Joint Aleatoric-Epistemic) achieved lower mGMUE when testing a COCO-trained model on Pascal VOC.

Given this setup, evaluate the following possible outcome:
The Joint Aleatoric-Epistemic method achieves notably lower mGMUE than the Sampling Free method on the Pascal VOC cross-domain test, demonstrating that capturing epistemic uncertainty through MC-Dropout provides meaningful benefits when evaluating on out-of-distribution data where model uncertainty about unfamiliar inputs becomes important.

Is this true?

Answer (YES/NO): NO